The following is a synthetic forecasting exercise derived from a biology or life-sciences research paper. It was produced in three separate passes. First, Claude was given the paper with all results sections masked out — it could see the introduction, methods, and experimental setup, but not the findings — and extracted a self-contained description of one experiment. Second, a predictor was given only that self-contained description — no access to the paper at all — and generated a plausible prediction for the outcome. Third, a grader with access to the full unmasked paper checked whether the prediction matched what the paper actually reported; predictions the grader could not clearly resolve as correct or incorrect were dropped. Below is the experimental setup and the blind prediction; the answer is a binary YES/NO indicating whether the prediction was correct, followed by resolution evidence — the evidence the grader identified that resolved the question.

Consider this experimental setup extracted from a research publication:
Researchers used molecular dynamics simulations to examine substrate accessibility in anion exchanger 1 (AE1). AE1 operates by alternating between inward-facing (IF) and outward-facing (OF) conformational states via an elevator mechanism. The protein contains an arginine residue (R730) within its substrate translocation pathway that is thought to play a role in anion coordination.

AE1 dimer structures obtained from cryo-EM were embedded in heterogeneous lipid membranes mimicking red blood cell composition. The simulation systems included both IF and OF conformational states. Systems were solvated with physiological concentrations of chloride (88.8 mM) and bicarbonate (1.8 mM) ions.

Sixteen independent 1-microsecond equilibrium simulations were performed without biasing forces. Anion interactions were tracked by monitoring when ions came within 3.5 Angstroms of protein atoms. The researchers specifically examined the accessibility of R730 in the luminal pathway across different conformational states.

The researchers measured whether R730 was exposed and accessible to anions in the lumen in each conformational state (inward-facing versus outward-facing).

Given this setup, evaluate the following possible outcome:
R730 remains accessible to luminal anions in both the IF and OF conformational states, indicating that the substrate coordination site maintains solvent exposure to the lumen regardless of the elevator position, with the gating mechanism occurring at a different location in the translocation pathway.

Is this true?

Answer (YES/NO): YES